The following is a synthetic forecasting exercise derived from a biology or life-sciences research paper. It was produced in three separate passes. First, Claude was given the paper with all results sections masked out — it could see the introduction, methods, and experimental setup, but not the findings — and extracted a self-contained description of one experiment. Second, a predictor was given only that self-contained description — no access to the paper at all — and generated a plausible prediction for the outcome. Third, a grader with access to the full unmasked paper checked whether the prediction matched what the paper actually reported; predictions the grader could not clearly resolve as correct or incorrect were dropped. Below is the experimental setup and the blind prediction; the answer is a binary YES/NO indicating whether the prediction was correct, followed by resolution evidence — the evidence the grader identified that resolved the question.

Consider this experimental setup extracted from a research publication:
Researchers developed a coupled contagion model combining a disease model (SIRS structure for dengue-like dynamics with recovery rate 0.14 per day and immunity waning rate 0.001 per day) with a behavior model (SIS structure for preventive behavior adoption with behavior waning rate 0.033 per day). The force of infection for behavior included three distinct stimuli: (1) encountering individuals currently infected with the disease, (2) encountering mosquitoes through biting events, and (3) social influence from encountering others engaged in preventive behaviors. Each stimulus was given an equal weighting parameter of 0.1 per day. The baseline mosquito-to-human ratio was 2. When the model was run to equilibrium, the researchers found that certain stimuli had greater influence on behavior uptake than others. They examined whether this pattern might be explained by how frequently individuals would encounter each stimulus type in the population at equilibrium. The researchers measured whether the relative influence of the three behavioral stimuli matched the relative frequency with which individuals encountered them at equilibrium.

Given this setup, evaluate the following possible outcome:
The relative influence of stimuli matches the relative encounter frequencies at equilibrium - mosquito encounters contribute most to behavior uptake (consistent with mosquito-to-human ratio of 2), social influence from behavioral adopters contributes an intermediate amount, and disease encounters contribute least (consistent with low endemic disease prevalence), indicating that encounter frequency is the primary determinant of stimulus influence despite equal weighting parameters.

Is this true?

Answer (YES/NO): YES